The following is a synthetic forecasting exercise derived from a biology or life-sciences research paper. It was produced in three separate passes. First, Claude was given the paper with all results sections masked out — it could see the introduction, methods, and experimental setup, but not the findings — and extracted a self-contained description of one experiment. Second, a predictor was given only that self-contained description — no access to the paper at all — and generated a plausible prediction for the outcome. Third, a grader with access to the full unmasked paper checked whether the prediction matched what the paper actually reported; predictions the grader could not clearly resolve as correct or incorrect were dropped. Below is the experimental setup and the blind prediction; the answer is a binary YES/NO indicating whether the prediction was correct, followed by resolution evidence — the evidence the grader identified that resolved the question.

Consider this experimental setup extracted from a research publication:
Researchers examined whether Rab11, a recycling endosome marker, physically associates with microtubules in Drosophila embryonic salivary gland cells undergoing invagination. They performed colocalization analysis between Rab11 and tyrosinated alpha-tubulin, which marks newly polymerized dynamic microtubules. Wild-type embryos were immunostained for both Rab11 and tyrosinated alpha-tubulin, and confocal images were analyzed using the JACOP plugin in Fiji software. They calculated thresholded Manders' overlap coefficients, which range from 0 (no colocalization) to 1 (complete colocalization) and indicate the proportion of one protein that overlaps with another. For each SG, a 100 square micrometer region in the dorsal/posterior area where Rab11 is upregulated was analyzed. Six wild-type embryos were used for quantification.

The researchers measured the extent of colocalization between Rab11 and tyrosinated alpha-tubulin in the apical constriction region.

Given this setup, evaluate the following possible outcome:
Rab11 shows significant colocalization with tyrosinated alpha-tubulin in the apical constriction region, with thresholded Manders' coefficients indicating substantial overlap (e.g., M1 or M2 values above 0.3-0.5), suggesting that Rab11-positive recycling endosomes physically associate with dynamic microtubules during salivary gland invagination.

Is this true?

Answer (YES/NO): YES